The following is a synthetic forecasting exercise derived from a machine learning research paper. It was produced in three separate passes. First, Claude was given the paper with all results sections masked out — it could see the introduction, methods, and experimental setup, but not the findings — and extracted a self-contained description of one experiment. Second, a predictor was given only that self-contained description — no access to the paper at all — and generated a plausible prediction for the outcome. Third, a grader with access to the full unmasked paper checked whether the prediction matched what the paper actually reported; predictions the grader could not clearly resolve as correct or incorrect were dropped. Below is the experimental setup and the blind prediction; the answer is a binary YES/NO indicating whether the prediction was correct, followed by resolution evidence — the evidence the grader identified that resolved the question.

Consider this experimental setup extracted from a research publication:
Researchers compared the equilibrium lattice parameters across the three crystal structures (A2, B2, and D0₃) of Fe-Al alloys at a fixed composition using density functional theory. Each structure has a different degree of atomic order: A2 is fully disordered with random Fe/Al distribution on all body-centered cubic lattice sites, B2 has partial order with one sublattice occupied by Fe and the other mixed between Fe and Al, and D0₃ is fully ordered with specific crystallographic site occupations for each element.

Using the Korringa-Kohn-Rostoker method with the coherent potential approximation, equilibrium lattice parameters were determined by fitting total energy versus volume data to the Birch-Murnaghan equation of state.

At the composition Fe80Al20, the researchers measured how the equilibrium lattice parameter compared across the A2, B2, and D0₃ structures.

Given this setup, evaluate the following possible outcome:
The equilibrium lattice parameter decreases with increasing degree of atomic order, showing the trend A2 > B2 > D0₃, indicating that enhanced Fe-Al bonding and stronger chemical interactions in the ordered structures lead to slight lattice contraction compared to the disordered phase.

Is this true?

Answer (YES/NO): NO